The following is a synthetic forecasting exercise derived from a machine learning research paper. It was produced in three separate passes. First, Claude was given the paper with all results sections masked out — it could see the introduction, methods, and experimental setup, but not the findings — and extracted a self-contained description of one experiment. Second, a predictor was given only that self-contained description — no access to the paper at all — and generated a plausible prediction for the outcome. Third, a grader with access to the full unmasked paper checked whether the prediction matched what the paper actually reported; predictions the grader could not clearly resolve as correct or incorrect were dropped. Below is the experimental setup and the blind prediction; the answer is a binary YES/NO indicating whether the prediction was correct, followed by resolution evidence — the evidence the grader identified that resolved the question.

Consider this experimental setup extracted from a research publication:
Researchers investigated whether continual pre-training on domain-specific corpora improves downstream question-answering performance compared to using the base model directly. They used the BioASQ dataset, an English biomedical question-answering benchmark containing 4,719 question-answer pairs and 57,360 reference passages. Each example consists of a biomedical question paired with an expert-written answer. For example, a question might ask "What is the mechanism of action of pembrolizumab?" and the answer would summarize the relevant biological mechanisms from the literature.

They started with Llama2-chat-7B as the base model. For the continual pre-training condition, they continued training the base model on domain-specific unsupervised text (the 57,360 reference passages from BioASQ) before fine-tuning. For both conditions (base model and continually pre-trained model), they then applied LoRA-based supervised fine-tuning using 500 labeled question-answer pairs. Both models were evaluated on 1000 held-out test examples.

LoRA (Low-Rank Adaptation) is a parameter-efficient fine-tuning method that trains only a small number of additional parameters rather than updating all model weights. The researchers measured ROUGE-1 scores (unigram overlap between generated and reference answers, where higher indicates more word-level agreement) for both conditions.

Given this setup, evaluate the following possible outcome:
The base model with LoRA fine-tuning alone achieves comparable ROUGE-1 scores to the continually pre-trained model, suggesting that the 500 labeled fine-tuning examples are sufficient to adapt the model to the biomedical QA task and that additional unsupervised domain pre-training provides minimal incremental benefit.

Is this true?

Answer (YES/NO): YES